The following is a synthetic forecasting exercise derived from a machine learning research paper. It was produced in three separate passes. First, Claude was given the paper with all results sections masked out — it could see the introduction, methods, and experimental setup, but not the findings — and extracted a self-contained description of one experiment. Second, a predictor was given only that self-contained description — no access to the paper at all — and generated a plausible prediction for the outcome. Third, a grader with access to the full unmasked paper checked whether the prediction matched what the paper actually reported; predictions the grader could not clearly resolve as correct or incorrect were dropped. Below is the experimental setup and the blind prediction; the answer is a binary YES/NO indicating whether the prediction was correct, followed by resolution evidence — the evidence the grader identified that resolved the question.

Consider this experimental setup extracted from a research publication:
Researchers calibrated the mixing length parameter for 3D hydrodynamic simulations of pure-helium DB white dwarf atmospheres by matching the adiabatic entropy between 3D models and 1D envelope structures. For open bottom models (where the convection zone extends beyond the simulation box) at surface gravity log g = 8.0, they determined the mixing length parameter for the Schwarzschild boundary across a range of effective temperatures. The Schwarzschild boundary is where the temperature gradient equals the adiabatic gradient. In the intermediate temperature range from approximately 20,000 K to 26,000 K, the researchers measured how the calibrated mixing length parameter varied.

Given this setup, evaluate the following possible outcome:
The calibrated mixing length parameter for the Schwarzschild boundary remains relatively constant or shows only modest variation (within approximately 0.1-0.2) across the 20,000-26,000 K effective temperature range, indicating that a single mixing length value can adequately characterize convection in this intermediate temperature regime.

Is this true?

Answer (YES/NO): NO